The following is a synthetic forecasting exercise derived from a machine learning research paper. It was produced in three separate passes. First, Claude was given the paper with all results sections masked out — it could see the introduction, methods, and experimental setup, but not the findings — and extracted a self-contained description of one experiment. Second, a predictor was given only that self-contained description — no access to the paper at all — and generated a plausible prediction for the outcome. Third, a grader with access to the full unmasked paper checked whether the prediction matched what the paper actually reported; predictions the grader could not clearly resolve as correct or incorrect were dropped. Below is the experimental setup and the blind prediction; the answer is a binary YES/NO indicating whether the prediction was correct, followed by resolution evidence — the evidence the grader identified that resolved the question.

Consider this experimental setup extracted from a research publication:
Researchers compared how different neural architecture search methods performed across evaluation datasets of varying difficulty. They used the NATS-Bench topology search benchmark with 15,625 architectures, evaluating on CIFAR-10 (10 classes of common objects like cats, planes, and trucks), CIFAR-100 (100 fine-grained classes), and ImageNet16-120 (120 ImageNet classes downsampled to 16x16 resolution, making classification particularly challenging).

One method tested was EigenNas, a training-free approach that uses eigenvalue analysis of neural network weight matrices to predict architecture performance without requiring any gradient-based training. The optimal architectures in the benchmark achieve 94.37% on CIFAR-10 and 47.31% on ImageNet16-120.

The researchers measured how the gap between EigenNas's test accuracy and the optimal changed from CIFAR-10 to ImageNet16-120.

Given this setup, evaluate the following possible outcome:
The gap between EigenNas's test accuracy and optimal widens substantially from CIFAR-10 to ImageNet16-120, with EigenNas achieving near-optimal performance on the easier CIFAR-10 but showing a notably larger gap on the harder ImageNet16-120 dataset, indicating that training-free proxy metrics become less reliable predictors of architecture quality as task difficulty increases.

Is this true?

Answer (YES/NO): YES